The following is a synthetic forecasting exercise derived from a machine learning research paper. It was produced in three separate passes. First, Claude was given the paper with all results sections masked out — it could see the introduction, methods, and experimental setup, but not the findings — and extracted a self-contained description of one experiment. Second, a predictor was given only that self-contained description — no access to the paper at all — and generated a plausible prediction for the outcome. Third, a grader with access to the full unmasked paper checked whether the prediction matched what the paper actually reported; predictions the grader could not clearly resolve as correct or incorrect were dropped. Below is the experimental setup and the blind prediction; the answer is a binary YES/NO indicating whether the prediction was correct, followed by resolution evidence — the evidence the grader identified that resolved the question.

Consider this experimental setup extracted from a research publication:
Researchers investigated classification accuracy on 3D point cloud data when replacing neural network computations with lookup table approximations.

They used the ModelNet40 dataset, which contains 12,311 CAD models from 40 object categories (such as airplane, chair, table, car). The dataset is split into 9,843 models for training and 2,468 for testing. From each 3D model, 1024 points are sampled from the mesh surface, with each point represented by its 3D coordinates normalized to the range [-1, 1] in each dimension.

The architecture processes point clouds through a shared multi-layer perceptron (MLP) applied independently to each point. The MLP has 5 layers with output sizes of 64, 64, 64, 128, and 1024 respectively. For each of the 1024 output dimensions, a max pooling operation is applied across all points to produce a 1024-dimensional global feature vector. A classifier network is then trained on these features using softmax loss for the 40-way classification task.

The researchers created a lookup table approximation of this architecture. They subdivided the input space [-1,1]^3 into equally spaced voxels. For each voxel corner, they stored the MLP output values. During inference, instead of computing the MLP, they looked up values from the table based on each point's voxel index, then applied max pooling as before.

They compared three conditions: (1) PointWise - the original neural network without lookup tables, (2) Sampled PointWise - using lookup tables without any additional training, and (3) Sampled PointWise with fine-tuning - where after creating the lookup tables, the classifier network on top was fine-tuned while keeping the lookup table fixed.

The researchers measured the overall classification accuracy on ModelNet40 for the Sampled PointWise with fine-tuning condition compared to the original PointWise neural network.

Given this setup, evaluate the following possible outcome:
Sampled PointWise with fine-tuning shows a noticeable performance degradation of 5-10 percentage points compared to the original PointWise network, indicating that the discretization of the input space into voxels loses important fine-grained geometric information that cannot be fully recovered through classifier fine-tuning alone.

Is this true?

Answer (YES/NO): NO